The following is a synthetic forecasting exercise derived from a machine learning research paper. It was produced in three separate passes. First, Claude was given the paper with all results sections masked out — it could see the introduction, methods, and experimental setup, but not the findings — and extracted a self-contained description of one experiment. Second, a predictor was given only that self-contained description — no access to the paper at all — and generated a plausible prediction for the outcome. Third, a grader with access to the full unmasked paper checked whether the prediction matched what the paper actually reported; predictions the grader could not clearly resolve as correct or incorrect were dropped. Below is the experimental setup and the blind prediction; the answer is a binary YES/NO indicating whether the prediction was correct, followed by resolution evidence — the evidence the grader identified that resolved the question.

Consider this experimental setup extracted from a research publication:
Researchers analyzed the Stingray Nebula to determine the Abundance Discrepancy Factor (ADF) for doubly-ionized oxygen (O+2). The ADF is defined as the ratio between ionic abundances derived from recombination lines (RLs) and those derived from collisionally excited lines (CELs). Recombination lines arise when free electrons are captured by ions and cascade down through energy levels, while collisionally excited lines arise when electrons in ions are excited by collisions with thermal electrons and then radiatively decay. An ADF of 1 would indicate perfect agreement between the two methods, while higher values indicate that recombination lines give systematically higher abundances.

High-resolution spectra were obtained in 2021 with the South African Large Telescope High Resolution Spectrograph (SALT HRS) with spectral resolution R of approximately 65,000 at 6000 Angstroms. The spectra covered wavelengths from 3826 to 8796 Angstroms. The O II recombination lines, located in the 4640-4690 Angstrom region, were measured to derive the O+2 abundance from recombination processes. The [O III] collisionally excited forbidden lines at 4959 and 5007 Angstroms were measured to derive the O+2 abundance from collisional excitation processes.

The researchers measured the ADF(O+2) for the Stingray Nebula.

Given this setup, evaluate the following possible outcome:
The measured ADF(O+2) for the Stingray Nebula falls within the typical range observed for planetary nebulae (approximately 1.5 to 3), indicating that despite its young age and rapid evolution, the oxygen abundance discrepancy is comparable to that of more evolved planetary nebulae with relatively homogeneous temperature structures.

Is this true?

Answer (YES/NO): YES